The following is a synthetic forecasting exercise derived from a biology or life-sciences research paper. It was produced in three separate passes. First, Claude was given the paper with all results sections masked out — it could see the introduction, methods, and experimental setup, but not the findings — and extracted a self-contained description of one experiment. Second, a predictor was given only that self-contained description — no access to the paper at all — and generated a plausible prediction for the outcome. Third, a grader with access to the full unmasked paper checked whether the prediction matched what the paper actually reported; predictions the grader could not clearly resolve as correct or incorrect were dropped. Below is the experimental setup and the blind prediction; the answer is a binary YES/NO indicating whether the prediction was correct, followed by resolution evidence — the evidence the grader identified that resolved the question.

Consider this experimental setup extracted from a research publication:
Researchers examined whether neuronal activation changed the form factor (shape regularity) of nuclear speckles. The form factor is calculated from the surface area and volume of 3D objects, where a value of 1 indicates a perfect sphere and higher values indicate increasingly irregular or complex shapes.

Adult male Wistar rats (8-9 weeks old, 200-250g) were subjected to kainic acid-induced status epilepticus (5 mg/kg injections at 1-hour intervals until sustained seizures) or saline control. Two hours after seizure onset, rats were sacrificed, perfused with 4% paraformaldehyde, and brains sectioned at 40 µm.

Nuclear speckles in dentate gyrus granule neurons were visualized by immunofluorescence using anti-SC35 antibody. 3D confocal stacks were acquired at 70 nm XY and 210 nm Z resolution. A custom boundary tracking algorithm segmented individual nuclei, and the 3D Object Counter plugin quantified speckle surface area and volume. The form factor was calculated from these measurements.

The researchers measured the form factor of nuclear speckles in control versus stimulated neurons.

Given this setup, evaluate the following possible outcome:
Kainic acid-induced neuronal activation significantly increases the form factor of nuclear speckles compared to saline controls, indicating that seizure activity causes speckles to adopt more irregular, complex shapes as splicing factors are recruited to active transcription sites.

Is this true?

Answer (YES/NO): NO